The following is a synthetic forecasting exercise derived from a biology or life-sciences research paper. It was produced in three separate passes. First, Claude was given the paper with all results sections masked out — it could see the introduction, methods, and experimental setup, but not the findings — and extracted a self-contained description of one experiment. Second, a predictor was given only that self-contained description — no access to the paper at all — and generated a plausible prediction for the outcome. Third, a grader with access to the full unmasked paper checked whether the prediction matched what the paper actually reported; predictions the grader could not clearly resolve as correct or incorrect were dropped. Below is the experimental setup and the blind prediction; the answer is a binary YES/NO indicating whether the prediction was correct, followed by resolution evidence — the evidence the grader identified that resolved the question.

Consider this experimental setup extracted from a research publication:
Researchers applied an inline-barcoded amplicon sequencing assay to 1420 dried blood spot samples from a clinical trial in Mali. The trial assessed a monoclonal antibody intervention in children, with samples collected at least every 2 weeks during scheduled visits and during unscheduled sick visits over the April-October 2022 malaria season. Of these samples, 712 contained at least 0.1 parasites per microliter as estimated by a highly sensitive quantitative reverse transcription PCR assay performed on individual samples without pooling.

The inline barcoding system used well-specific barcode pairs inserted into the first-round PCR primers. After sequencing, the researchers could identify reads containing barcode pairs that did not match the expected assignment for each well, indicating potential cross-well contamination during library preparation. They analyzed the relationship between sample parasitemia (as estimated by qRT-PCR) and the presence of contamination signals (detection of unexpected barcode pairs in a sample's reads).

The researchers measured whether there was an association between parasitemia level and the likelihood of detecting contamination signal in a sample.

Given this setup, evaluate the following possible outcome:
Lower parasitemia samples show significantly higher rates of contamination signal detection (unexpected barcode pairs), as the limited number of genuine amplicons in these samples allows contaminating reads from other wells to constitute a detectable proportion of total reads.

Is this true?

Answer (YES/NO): NO